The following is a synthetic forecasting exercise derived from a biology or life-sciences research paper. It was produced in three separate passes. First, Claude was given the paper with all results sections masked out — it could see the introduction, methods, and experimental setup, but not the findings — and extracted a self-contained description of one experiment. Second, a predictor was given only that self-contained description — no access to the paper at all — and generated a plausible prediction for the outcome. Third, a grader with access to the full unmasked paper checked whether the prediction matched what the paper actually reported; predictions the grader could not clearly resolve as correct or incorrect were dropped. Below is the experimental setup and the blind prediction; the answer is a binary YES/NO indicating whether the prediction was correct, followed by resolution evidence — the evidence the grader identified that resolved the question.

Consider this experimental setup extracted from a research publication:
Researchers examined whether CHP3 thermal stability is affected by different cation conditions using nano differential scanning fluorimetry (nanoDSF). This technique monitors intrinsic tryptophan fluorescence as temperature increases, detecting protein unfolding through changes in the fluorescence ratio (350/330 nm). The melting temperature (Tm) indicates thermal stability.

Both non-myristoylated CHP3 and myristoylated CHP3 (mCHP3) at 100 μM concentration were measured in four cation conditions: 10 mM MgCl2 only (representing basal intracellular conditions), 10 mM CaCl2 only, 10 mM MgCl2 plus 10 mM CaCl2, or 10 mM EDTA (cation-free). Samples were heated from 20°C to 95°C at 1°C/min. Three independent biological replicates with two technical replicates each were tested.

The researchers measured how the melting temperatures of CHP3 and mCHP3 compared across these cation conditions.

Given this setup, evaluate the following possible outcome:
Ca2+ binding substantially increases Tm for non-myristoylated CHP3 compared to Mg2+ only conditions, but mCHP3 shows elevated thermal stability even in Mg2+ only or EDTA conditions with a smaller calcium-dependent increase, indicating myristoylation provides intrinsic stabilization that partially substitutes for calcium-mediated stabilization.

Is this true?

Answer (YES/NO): NO